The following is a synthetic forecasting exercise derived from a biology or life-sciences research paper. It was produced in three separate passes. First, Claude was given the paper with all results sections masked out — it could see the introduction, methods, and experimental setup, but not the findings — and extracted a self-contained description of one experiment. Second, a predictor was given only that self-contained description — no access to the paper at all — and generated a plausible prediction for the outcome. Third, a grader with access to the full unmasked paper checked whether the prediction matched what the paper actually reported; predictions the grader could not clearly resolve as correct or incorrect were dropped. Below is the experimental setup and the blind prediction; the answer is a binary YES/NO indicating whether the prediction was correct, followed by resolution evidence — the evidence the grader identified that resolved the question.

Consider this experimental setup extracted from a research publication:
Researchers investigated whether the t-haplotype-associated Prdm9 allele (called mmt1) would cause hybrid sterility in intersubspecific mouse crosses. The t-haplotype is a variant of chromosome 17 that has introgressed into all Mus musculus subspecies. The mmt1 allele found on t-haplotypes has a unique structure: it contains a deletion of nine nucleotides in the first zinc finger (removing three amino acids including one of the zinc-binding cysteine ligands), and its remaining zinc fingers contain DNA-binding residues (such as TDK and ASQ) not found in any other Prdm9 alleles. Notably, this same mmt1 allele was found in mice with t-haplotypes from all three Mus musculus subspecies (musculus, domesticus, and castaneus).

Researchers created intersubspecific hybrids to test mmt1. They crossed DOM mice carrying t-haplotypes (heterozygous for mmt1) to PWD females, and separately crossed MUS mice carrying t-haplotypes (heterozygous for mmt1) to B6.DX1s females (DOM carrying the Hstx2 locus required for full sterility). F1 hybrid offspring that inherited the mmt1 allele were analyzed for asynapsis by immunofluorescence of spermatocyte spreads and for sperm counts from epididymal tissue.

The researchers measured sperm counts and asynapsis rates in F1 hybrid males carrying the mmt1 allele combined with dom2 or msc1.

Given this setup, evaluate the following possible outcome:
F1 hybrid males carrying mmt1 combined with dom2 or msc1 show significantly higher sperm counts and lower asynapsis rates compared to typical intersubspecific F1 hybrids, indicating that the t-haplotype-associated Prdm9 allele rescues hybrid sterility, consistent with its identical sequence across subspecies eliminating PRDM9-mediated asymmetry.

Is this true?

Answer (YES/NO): YES